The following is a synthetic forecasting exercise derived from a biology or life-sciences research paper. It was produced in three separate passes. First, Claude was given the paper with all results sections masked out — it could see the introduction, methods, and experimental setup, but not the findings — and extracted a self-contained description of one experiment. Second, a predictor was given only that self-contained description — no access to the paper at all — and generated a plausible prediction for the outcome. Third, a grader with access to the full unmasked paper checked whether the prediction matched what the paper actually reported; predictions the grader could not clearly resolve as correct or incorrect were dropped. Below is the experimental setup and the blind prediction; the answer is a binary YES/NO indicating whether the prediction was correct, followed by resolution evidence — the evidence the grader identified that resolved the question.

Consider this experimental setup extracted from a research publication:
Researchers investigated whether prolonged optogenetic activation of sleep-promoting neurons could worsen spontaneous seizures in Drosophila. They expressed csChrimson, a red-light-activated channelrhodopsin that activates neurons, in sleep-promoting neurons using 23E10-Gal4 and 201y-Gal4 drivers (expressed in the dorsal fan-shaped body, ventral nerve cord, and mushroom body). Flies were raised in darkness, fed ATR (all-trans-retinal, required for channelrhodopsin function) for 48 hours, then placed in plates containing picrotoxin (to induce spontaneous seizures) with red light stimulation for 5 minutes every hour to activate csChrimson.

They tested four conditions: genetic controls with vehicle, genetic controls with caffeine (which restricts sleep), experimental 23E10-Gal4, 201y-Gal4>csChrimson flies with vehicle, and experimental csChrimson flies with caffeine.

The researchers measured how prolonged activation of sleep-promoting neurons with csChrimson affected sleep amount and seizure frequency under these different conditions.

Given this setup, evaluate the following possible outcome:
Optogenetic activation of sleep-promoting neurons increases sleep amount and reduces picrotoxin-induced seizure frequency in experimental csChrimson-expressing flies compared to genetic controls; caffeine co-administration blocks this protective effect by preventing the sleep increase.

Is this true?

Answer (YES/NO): NO